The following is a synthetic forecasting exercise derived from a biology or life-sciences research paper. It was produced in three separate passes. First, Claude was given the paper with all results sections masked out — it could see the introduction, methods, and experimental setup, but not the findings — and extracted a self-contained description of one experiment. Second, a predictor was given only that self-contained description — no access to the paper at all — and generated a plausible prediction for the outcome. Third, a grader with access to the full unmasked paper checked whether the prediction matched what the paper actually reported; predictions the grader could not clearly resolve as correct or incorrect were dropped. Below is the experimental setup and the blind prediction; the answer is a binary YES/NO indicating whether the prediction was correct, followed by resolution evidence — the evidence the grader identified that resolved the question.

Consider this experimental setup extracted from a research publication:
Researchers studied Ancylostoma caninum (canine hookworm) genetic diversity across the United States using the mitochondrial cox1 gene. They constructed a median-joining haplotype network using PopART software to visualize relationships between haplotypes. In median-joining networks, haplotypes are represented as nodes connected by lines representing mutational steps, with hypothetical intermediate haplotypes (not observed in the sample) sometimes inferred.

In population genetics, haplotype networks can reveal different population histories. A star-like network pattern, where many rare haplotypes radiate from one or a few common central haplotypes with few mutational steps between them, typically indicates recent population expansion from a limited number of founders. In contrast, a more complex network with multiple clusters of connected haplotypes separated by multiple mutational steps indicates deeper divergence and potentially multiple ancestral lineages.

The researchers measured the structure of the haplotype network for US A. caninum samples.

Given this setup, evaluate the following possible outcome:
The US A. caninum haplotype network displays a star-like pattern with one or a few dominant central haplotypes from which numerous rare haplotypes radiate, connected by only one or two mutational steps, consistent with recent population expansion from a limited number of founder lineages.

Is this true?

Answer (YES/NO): NO